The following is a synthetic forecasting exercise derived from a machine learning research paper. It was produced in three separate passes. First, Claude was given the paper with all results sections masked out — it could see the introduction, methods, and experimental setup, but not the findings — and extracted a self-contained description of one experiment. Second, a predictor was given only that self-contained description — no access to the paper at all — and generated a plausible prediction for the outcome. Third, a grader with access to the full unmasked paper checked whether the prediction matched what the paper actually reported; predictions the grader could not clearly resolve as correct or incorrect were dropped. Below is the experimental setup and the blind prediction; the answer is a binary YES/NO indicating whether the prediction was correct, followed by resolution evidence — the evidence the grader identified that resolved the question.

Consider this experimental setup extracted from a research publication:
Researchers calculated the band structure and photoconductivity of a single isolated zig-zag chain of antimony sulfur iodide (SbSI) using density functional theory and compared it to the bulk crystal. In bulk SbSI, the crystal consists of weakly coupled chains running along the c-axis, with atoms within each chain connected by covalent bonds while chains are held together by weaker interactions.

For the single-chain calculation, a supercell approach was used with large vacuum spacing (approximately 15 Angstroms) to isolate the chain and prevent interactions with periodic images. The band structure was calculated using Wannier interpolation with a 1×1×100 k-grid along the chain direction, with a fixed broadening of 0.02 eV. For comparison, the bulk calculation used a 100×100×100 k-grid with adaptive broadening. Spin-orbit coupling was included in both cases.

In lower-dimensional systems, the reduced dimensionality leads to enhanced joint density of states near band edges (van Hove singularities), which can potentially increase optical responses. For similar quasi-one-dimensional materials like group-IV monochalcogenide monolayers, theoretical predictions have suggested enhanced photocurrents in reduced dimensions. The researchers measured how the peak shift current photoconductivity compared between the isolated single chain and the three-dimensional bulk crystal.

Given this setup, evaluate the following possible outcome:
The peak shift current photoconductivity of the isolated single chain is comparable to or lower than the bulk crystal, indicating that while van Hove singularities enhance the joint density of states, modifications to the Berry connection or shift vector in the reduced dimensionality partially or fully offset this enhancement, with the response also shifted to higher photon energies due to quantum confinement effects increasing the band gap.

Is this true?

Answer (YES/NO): NO